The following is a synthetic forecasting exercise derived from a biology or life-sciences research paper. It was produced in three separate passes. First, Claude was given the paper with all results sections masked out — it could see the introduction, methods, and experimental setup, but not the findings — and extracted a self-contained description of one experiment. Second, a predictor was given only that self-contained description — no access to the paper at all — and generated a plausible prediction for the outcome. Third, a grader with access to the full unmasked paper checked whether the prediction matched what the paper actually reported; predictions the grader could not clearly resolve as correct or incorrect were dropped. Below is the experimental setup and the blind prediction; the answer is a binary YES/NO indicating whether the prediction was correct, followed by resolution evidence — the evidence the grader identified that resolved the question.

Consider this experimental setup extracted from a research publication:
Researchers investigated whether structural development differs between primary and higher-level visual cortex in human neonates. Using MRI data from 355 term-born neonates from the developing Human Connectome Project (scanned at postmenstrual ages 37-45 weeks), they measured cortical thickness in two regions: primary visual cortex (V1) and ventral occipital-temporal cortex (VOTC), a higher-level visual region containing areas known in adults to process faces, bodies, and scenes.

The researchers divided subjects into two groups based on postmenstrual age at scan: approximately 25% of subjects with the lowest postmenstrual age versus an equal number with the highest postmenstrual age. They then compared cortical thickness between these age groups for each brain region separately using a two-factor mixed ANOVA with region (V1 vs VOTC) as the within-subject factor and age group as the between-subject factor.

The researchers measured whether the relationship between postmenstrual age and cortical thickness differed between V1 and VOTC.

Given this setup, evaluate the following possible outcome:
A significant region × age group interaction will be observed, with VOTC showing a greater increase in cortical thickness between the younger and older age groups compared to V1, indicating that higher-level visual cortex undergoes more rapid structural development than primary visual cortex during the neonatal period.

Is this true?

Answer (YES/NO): NO